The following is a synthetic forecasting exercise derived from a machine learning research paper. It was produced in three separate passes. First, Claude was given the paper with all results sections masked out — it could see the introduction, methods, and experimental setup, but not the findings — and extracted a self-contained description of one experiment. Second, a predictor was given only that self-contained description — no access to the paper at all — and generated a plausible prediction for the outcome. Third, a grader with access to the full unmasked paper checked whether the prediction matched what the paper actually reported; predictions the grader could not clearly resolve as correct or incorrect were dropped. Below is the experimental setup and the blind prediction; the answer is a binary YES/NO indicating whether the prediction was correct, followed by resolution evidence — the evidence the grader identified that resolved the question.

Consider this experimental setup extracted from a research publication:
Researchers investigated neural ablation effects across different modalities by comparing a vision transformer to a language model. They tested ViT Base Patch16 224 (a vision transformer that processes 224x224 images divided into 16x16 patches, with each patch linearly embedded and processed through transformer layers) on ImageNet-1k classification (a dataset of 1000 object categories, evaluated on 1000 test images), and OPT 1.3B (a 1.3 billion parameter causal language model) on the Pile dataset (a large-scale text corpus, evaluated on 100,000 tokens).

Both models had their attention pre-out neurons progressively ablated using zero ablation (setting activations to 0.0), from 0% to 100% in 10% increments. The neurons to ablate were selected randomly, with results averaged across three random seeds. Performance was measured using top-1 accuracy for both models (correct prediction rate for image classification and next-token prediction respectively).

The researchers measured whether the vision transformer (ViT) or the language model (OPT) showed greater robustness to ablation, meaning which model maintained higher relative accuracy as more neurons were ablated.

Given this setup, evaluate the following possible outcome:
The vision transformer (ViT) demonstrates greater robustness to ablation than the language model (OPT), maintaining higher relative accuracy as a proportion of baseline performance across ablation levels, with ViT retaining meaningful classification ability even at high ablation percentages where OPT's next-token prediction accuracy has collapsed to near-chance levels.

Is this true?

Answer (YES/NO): NO